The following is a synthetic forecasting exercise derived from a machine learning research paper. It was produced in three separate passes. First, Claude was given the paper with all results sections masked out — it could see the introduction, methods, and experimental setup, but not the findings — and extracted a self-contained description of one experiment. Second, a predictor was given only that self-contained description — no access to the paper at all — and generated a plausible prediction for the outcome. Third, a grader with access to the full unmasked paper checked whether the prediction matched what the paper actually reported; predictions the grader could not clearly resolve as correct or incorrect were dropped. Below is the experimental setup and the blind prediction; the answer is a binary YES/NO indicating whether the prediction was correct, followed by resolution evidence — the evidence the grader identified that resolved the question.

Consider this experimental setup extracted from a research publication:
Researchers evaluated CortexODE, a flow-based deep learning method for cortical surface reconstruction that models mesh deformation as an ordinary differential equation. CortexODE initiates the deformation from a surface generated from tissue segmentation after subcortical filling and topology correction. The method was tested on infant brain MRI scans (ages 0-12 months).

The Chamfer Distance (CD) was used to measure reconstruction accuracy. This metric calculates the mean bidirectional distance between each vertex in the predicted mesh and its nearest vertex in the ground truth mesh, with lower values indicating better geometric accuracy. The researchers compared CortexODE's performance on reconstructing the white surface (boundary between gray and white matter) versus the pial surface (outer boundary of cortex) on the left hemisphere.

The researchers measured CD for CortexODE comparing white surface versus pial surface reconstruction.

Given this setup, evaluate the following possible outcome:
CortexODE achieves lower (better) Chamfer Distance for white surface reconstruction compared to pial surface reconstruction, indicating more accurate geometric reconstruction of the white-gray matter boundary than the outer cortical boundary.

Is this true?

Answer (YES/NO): YES